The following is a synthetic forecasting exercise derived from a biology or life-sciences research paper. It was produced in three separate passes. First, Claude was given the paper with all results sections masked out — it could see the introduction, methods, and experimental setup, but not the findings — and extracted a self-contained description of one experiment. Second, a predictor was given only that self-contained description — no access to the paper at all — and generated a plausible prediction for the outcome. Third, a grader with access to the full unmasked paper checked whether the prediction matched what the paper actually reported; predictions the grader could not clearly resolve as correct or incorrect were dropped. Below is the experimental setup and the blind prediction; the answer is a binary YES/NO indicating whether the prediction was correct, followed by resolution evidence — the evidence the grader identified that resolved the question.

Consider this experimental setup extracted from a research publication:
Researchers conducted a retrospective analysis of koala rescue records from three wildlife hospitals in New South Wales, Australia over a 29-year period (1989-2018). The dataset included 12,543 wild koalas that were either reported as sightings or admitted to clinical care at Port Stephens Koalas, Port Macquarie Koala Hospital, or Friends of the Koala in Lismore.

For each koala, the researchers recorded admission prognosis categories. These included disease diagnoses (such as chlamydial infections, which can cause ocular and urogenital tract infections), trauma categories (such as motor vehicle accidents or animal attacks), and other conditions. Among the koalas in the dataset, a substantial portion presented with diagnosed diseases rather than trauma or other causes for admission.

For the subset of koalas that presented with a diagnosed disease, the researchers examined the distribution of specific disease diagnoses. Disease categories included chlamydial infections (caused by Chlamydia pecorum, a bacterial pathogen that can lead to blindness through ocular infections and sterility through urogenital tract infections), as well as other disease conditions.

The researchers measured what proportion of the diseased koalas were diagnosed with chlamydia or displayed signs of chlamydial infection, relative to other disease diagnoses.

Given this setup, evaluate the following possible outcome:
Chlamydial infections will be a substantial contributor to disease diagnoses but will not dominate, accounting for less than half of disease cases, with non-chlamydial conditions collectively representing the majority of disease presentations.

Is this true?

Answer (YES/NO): NO